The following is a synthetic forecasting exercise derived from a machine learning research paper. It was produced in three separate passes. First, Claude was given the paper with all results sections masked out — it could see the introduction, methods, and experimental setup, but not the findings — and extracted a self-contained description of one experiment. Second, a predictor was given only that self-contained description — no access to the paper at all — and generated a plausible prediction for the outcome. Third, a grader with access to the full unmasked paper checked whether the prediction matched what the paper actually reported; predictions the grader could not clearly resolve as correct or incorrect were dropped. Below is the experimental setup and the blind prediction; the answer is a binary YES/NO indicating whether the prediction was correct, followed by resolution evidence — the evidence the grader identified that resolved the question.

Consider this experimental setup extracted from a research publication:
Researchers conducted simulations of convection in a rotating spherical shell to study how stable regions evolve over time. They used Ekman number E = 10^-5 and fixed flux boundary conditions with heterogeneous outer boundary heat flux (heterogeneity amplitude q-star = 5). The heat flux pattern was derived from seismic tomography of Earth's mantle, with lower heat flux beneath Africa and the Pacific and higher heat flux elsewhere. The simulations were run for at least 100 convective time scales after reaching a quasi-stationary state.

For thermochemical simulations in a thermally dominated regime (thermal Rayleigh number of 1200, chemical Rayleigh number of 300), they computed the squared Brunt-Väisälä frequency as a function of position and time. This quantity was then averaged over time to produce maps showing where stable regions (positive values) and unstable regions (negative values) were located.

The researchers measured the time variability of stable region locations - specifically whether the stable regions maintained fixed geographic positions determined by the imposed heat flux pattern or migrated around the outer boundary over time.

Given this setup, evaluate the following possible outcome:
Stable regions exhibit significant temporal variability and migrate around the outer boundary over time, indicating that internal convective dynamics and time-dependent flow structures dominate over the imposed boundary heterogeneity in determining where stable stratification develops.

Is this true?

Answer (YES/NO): NO